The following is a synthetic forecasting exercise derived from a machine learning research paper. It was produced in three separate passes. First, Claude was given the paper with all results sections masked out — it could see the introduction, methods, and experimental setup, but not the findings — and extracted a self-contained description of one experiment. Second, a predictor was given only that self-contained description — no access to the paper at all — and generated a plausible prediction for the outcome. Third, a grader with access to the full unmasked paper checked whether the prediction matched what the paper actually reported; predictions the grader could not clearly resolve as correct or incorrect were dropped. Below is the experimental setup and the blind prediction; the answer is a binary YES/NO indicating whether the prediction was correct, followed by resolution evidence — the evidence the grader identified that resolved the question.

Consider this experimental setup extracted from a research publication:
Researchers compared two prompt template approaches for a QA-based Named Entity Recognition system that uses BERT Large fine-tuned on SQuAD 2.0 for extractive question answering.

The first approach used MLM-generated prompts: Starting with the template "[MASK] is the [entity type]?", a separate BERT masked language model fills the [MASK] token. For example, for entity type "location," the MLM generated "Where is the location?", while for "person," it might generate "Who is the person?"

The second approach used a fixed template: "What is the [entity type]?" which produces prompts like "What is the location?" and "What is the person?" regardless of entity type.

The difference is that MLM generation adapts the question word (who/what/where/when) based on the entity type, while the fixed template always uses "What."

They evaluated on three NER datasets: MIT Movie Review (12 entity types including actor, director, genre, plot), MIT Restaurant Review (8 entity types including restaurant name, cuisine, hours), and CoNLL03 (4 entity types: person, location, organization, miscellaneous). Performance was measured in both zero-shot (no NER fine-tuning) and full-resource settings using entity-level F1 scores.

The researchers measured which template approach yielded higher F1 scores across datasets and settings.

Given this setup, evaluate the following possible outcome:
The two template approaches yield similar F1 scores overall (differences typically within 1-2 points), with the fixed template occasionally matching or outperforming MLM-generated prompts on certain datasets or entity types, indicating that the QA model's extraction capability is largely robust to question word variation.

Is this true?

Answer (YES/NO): NO